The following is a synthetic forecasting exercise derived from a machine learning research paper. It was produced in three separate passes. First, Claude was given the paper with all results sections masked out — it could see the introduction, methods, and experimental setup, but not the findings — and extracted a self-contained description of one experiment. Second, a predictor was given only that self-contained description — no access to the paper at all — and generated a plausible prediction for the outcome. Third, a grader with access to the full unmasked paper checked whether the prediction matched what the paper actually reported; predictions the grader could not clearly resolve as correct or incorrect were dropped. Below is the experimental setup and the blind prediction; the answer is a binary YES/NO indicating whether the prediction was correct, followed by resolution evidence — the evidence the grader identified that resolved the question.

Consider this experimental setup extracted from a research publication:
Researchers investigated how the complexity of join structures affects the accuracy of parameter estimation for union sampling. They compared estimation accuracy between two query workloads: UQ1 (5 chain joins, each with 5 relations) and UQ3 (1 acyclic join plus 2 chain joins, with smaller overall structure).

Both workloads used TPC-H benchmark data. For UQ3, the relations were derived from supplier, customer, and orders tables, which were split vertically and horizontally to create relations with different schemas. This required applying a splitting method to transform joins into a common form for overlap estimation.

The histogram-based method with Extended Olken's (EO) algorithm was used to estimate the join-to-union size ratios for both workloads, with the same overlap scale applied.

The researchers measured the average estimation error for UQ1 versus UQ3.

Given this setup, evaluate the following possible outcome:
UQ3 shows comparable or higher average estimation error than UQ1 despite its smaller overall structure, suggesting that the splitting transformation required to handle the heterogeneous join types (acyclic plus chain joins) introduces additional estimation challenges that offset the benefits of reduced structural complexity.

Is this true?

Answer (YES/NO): NO